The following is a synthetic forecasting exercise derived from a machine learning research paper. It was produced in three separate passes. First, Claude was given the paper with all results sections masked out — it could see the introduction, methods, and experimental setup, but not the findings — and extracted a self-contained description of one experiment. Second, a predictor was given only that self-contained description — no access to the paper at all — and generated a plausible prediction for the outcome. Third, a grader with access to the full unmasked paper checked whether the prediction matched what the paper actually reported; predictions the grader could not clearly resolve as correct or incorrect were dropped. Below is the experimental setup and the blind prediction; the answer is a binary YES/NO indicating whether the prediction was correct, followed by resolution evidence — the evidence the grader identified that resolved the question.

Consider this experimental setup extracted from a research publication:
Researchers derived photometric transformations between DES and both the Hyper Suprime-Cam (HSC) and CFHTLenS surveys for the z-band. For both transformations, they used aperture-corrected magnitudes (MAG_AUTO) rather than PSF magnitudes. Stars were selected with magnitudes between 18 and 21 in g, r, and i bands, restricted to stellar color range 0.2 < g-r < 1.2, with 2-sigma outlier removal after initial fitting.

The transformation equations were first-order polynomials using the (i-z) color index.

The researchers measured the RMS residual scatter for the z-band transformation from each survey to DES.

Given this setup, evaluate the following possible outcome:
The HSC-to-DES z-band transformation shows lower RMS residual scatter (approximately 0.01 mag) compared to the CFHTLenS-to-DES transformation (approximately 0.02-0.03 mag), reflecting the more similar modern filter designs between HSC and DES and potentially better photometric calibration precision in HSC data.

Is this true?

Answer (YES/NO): NO